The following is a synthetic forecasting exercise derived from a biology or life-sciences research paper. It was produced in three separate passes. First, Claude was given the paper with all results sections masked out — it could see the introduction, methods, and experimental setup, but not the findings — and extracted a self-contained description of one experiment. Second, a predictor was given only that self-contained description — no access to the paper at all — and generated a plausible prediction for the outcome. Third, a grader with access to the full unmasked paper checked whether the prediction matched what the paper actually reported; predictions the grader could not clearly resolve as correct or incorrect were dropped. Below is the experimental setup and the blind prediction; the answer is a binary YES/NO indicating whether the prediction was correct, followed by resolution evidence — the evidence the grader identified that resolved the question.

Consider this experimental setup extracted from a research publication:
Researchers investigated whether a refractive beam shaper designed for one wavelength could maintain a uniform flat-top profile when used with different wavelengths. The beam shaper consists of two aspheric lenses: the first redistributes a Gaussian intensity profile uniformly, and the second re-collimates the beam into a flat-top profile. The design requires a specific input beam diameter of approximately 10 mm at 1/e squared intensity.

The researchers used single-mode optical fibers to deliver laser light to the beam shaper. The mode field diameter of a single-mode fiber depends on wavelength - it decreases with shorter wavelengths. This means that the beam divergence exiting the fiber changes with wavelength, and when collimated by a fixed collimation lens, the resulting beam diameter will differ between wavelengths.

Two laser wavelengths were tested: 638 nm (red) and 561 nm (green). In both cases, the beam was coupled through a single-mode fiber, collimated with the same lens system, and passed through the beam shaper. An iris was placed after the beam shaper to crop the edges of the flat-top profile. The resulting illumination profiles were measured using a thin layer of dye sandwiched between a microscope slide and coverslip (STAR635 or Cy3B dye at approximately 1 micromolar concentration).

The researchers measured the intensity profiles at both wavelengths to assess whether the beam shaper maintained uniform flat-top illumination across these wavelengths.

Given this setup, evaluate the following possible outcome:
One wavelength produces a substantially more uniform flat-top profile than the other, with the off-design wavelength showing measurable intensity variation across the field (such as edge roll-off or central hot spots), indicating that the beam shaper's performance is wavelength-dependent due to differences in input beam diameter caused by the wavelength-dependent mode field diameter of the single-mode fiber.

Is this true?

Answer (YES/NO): NO